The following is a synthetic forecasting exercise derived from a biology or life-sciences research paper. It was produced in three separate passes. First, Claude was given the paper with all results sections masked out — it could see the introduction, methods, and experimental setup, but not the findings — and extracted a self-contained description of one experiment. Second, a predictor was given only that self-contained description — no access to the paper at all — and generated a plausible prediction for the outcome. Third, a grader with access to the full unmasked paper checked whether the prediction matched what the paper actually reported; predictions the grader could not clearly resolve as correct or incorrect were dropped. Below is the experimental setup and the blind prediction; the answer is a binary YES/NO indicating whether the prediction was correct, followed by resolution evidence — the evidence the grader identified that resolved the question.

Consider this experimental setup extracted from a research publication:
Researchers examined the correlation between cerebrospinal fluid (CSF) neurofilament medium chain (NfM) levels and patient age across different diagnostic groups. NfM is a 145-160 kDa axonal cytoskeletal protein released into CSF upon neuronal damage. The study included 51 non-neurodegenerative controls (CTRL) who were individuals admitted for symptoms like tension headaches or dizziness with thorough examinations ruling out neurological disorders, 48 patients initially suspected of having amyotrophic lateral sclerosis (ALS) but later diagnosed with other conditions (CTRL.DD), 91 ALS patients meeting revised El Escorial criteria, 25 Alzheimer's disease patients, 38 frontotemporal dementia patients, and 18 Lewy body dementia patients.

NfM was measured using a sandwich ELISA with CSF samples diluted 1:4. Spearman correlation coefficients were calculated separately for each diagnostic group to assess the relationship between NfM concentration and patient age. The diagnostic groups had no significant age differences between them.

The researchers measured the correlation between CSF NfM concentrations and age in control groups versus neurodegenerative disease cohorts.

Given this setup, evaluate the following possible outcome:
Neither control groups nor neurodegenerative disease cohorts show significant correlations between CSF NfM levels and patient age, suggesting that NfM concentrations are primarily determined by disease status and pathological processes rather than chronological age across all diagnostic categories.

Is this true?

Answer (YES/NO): NO